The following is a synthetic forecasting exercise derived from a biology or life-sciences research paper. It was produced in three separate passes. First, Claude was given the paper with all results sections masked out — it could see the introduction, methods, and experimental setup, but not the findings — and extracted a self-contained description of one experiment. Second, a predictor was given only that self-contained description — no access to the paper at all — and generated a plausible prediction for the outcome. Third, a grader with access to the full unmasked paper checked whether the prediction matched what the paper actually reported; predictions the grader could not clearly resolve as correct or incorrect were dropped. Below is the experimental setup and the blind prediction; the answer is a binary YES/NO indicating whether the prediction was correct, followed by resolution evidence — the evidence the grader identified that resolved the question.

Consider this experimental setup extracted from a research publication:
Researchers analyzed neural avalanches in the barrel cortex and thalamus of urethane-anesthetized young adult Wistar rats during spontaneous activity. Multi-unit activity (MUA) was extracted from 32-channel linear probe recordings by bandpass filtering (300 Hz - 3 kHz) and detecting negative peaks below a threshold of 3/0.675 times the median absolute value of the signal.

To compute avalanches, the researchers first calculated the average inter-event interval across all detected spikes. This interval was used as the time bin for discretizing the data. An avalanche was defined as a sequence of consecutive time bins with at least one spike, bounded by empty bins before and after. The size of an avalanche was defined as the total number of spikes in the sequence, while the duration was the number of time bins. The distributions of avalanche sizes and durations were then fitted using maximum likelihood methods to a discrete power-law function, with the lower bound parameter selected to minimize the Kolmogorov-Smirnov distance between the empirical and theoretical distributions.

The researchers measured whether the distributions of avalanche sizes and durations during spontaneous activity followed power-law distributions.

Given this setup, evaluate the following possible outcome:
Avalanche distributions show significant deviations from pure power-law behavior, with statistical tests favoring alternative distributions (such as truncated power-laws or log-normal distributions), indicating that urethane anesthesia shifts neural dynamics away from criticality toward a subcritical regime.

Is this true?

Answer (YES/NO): NO